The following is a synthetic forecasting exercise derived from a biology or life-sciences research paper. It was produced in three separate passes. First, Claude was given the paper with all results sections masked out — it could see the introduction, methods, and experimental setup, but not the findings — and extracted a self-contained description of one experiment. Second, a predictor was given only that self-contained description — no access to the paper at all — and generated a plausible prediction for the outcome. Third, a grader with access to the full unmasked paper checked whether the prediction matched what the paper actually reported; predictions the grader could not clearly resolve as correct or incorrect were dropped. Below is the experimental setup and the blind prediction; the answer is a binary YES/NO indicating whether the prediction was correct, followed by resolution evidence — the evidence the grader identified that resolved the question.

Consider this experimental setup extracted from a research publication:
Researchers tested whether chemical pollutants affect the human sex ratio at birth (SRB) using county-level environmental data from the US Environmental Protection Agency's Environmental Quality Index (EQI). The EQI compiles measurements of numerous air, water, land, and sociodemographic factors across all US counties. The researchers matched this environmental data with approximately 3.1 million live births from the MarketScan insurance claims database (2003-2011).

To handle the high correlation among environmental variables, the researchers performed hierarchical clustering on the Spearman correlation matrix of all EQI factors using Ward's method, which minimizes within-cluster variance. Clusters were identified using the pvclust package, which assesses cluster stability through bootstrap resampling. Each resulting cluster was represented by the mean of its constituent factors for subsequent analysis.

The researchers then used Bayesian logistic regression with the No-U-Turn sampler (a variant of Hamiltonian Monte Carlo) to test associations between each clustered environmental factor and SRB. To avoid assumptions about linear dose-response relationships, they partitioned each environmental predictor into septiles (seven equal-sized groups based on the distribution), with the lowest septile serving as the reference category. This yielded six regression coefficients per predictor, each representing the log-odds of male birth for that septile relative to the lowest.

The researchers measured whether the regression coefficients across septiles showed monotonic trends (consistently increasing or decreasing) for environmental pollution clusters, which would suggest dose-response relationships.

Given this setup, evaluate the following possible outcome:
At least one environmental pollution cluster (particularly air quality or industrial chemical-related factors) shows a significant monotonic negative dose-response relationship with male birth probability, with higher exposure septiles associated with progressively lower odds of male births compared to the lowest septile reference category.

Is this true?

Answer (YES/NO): YES